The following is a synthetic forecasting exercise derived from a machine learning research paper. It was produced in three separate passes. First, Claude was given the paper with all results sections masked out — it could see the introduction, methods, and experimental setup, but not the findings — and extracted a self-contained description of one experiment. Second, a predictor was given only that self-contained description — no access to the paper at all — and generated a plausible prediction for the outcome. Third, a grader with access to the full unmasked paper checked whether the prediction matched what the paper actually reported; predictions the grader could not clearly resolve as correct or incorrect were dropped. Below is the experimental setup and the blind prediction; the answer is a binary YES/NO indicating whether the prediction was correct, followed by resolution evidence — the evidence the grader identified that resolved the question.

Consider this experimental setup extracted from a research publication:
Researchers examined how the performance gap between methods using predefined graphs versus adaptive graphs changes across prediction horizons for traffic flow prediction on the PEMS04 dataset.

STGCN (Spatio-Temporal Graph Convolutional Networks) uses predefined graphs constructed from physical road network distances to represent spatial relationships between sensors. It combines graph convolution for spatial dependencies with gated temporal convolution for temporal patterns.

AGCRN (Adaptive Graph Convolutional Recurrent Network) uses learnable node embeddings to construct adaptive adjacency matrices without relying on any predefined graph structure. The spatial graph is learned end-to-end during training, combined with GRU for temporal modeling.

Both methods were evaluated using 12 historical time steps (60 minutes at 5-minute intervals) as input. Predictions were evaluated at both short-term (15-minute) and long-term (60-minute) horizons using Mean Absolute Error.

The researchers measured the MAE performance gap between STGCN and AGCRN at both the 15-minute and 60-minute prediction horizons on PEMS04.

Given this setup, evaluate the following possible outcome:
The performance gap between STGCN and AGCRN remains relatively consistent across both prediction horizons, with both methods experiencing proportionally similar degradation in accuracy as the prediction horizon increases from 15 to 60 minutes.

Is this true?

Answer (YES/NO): NO